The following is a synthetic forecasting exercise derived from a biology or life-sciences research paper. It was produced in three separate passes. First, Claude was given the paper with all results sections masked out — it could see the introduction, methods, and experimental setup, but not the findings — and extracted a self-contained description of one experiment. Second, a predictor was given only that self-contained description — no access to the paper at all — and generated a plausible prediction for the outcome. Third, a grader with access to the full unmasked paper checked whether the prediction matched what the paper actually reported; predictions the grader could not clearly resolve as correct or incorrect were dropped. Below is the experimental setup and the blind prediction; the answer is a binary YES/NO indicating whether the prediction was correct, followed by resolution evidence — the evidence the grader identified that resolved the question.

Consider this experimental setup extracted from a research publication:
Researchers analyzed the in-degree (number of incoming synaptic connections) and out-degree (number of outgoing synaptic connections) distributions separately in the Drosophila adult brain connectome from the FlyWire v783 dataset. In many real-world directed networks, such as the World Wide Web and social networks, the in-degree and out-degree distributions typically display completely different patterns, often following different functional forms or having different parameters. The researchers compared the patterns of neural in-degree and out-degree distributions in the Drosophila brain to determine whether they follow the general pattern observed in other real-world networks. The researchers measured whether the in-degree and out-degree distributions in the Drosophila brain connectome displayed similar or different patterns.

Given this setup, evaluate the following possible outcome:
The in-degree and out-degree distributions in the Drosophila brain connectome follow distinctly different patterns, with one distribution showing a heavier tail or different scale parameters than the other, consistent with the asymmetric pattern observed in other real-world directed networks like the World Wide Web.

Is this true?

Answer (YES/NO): NO